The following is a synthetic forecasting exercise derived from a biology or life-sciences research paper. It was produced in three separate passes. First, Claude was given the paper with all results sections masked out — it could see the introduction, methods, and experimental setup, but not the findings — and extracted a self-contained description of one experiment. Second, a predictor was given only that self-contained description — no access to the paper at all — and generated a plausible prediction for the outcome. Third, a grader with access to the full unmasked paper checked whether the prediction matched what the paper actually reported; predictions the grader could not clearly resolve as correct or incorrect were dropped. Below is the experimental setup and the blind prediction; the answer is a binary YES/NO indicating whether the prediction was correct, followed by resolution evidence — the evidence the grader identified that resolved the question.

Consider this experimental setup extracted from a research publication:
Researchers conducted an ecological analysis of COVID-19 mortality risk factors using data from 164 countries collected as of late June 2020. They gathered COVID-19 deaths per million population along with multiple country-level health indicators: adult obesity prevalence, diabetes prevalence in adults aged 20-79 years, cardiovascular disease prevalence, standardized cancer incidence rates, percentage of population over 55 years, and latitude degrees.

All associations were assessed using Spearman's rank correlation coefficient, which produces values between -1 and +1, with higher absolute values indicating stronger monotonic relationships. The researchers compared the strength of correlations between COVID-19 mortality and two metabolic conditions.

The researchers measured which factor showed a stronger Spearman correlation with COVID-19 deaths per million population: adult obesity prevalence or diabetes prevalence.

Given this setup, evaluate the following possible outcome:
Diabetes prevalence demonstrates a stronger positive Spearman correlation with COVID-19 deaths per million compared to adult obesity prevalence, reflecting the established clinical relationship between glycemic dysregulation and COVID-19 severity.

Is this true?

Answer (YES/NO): NO